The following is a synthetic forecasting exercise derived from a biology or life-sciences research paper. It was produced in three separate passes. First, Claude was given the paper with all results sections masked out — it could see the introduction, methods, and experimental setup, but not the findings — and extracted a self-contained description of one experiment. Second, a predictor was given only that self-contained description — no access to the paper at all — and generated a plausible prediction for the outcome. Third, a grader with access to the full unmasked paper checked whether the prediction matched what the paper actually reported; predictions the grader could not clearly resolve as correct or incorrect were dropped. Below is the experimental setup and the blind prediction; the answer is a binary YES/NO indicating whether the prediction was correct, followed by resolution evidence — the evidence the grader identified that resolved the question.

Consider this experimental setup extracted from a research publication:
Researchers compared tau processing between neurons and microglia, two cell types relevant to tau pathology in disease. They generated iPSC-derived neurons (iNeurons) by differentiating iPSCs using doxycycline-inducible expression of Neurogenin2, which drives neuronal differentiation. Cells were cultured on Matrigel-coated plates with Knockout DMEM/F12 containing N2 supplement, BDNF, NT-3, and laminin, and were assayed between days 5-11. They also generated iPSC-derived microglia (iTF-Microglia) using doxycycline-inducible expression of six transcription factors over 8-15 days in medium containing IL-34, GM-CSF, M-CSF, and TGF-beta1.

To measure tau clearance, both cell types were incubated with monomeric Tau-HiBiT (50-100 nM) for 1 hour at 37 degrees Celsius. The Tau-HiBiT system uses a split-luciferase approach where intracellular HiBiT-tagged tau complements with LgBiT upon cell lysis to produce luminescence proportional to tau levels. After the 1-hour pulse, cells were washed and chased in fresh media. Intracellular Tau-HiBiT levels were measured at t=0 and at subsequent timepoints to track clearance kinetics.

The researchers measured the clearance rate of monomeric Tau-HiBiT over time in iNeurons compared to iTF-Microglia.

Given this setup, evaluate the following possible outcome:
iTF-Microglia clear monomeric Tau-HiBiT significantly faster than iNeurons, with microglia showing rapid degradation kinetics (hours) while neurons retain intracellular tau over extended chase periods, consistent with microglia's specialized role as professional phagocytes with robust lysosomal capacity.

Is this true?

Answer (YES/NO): YES